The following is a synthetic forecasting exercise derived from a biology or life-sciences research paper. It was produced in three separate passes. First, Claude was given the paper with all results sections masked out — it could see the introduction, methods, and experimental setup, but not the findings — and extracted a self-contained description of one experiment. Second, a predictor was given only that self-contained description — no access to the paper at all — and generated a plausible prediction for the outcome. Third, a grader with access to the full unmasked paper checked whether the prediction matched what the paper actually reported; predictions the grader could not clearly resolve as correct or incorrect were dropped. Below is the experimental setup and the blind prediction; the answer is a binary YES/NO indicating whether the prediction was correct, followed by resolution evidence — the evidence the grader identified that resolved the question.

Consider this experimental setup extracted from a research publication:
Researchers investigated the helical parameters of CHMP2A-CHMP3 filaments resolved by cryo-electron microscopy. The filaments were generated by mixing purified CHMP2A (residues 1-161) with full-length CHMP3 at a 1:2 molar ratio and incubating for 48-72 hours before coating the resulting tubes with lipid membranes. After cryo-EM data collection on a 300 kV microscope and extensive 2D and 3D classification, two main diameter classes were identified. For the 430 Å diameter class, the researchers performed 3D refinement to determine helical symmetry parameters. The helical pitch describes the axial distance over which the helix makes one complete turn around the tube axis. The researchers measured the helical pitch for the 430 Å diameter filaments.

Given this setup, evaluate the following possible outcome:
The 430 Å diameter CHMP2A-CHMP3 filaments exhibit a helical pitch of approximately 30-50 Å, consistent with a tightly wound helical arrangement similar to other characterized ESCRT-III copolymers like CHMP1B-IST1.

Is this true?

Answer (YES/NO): NO